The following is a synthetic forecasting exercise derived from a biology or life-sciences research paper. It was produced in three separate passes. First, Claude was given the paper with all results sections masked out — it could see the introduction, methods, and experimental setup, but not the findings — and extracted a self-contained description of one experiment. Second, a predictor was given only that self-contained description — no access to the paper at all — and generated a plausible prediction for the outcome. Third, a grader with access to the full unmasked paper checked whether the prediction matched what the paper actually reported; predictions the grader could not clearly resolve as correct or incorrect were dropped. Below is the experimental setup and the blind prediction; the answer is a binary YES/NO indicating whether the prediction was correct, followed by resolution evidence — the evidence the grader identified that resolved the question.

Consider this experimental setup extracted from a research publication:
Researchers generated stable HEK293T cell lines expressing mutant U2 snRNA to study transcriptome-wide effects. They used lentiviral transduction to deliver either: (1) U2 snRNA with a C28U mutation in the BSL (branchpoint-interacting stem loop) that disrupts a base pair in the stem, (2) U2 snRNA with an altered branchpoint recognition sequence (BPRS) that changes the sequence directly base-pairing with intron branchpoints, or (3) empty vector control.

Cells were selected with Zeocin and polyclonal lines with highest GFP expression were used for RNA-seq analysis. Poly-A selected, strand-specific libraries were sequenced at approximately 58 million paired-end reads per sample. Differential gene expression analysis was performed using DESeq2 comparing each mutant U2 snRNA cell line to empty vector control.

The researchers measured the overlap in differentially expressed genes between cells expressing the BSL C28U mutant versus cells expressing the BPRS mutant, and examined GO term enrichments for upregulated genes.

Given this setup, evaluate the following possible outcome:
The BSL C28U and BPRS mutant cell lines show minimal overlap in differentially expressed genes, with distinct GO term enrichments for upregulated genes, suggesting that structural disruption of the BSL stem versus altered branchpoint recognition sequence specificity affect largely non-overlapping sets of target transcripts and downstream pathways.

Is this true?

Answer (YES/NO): NO